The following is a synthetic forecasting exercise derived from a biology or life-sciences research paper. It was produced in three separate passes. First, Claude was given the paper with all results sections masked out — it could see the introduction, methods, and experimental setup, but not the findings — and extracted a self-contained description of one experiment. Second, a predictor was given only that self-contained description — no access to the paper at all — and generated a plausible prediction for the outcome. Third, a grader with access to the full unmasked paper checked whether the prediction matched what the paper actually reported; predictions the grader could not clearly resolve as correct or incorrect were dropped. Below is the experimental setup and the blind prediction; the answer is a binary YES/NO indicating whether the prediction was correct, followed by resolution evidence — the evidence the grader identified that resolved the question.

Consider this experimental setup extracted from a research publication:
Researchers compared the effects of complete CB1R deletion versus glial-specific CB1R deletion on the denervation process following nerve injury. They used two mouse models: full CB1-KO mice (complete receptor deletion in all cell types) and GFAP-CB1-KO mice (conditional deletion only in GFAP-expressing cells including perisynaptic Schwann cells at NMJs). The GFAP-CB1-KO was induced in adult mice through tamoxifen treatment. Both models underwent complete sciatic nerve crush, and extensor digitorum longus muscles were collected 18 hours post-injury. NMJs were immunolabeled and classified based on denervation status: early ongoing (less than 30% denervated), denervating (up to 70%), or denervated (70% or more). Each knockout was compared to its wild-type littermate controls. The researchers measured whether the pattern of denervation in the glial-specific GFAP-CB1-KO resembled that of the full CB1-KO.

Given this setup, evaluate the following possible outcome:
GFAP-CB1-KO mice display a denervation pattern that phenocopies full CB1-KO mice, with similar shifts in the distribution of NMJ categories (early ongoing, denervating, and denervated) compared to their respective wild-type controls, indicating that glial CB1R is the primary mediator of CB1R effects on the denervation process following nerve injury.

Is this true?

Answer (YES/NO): YES